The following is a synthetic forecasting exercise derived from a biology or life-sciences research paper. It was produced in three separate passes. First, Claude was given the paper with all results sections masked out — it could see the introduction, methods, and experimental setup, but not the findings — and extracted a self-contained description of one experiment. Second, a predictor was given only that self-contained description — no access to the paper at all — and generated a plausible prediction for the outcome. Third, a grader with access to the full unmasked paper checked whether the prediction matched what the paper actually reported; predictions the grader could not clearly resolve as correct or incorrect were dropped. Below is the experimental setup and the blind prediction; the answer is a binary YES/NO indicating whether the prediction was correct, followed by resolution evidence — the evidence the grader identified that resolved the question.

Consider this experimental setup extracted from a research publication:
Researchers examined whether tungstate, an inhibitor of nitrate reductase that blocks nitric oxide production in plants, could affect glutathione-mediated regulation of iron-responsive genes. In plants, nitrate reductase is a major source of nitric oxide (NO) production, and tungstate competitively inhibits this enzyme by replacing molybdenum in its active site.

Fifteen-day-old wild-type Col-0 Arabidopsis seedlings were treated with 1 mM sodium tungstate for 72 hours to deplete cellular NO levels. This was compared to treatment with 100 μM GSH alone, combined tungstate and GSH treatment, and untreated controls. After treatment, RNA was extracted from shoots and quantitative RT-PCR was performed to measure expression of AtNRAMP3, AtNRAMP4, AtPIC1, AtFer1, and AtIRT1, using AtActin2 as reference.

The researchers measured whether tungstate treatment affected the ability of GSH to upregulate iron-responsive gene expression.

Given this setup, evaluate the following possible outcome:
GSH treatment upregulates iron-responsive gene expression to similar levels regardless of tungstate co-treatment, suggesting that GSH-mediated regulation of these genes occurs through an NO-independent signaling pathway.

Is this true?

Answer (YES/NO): NO